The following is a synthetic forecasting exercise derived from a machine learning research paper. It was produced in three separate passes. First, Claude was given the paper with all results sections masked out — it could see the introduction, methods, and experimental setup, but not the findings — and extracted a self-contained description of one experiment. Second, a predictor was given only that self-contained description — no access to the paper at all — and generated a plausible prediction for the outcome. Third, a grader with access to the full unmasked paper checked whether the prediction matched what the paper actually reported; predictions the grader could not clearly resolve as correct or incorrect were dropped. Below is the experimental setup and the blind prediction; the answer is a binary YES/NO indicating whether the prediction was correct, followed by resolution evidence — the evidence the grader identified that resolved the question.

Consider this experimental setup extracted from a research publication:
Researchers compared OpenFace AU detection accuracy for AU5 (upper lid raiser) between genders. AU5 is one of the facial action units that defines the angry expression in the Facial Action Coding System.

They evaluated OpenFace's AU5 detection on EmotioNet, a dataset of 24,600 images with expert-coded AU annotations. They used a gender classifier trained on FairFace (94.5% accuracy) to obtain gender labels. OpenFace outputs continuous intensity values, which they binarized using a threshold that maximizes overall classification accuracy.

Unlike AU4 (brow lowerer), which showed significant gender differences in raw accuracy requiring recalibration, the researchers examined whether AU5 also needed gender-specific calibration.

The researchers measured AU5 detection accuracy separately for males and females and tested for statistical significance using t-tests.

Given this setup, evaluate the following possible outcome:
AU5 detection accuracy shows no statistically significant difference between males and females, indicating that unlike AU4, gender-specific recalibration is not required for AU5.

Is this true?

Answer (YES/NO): NO